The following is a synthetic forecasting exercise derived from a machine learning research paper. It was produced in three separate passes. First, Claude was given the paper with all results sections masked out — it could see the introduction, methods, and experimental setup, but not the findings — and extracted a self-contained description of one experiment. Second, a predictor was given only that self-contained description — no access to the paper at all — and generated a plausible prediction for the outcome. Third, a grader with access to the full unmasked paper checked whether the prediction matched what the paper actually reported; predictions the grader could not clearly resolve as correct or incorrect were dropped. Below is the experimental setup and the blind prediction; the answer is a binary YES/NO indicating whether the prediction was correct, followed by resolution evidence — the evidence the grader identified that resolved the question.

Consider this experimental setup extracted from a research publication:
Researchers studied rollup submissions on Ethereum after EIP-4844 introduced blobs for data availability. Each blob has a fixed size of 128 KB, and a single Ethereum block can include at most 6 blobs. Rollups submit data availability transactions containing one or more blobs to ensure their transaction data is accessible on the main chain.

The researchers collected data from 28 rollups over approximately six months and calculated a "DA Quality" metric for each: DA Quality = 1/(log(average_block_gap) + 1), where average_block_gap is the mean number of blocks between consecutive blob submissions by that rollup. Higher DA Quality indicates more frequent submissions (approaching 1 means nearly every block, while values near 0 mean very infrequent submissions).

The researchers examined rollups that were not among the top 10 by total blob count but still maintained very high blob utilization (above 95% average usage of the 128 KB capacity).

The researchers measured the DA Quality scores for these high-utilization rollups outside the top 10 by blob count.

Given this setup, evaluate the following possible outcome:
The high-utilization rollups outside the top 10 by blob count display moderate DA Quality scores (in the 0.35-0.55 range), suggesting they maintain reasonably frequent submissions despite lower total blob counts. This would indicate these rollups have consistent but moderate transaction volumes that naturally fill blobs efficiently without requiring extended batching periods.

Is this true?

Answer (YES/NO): NO